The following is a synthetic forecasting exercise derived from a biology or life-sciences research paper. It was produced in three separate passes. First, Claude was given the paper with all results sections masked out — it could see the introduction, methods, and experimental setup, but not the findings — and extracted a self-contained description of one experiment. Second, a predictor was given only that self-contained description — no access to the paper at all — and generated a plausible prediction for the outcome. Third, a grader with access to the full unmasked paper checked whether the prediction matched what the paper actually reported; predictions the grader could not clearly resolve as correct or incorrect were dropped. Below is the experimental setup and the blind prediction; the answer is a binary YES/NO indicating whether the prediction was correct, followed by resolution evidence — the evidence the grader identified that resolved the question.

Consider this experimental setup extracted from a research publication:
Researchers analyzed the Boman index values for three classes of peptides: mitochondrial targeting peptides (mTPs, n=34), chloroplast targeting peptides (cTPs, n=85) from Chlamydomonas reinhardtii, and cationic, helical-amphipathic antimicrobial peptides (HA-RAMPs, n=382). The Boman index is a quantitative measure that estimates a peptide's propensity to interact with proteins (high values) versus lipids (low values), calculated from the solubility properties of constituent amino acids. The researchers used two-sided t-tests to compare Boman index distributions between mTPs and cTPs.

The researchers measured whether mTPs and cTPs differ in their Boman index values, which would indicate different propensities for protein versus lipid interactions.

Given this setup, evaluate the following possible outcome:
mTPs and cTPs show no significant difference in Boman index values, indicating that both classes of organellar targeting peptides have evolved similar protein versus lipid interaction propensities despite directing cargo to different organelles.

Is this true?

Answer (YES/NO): NO